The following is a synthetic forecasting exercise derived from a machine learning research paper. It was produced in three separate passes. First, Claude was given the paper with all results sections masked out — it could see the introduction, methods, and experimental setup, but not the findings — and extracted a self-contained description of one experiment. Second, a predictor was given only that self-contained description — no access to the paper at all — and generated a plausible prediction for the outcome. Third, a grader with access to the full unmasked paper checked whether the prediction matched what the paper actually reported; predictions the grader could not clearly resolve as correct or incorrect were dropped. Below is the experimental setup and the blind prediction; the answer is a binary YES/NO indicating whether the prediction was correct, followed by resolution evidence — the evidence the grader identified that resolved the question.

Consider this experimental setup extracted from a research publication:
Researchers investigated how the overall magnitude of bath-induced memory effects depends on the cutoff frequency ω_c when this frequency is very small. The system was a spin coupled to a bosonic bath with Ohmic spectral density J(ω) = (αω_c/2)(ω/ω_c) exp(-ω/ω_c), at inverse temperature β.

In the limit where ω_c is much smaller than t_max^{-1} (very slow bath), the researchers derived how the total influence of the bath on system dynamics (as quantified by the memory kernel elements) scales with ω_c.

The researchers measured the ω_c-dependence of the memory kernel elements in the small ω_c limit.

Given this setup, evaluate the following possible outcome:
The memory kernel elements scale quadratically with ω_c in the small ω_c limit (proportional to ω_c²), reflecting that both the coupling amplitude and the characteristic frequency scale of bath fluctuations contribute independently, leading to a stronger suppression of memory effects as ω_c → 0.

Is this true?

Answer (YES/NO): NO